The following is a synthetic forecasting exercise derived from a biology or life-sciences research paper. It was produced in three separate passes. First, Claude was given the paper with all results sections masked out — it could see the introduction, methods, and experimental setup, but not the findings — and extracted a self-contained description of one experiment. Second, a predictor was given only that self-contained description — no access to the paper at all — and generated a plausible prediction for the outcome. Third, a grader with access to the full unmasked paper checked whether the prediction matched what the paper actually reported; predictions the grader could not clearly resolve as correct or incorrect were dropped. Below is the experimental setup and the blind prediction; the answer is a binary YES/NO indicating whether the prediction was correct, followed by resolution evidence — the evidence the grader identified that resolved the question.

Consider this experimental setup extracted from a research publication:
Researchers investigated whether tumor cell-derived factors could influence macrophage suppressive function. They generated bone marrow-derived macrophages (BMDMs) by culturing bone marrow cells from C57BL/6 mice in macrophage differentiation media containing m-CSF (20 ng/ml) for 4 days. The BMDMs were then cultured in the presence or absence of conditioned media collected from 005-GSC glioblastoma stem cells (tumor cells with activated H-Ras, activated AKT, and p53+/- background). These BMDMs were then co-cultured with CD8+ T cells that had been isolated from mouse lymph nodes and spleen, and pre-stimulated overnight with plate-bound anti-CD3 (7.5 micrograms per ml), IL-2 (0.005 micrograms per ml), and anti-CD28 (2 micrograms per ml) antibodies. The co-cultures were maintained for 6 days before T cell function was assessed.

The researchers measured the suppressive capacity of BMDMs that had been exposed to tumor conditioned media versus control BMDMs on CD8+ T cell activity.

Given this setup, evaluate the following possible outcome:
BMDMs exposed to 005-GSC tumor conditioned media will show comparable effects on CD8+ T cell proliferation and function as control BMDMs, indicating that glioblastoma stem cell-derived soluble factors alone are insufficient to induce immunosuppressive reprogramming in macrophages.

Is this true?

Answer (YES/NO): YES